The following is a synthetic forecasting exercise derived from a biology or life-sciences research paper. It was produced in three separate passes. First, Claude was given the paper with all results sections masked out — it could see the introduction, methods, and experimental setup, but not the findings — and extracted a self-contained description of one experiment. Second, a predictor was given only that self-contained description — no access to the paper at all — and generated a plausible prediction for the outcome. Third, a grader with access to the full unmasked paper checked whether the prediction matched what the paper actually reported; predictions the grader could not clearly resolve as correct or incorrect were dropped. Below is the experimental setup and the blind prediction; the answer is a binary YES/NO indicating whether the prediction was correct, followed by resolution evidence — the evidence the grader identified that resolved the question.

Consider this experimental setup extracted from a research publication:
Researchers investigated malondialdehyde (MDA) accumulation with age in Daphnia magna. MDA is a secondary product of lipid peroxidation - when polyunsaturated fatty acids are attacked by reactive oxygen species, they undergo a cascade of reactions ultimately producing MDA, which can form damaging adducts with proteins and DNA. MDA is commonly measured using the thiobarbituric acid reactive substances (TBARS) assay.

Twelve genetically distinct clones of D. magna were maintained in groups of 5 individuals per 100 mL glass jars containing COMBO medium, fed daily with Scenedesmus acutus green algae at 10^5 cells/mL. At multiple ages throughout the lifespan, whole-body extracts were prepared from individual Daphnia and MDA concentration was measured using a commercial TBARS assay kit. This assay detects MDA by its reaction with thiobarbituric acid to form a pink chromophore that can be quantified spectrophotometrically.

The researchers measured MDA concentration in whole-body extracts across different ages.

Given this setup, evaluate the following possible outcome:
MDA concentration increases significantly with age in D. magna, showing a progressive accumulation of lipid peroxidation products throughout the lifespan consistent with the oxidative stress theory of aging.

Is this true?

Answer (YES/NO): NO